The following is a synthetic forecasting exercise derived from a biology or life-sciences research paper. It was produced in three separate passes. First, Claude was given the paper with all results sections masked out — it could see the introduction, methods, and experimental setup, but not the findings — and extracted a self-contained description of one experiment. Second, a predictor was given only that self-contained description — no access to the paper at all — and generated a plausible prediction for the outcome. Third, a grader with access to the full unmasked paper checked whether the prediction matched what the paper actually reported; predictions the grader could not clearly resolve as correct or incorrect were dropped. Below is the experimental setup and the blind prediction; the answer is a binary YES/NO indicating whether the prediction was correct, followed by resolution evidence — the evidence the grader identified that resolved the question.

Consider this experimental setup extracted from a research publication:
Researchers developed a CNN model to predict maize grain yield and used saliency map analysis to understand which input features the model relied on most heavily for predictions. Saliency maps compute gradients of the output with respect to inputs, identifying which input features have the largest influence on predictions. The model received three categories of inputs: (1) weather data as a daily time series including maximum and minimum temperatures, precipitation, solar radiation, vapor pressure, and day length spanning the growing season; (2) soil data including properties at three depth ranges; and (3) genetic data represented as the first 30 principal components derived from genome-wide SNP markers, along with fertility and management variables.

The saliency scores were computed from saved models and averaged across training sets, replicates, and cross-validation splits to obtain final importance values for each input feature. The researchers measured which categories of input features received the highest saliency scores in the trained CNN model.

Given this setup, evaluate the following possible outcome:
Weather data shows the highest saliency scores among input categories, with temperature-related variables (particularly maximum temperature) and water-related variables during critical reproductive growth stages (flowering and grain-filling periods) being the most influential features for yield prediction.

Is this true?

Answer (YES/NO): NO